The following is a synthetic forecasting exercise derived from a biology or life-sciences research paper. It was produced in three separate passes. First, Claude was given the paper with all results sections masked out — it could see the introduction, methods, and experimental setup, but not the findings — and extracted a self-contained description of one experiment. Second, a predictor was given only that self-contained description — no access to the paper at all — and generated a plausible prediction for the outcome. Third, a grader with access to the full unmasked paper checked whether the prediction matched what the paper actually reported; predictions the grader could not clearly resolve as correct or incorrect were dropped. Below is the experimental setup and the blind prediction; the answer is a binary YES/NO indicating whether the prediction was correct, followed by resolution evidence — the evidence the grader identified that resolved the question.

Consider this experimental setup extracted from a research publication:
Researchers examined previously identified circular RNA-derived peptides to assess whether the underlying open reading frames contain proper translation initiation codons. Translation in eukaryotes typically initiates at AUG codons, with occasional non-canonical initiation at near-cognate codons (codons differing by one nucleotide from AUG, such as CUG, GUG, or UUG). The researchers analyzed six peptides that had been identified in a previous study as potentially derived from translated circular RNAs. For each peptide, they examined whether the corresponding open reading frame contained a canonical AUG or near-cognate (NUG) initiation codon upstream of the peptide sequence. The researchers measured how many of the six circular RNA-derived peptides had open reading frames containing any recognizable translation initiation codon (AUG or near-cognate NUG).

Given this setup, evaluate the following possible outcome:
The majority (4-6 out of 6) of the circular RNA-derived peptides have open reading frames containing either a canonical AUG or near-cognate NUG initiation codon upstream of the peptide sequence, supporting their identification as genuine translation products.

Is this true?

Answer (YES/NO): NO